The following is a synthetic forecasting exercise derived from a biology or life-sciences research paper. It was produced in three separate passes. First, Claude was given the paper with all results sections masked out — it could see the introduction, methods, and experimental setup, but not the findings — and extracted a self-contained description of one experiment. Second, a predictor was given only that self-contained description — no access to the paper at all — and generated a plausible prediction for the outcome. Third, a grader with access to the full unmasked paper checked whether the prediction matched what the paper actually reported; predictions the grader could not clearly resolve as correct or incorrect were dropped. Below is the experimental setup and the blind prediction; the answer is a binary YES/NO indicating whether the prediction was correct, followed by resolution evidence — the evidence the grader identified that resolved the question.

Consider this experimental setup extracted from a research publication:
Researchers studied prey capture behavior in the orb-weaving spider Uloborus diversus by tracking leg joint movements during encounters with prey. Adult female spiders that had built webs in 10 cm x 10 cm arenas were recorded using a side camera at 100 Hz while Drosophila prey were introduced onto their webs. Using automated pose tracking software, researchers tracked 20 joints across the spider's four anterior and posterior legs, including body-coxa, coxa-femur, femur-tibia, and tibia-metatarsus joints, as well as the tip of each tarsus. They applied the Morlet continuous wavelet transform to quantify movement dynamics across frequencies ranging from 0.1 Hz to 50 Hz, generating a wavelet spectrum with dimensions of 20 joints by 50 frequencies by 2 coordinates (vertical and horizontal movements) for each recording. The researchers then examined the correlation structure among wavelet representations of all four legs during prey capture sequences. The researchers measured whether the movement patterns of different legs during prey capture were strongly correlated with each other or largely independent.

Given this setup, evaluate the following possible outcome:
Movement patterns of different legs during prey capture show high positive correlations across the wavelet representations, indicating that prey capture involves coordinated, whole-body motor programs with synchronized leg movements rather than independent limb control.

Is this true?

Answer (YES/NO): YES